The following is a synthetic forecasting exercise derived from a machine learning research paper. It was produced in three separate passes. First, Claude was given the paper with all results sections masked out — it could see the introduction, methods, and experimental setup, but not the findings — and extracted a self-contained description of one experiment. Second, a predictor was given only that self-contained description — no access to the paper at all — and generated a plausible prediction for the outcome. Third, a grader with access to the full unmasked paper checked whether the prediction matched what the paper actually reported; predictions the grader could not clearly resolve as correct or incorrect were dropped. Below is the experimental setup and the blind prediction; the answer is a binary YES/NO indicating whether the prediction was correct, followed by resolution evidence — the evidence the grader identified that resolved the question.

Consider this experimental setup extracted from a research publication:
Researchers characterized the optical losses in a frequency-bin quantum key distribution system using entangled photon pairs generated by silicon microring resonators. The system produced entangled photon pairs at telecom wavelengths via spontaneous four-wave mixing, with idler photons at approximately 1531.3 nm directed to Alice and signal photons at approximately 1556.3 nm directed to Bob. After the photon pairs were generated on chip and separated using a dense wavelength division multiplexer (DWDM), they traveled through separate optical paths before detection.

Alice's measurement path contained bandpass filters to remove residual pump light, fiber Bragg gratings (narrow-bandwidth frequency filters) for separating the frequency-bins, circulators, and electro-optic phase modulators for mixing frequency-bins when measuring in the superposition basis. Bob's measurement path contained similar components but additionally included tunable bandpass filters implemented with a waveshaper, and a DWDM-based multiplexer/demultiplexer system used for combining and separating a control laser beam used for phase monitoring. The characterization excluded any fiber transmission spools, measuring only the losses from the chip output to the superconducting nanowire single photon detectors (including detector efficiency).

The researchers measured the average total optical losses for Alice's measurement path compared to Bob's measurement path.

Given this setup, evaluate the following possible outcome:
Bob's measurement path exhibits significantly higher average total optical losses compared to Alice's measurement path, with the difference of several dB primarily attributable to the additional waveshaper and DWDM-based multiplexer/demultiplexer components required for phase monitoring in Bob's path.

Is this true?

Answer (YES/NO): YES